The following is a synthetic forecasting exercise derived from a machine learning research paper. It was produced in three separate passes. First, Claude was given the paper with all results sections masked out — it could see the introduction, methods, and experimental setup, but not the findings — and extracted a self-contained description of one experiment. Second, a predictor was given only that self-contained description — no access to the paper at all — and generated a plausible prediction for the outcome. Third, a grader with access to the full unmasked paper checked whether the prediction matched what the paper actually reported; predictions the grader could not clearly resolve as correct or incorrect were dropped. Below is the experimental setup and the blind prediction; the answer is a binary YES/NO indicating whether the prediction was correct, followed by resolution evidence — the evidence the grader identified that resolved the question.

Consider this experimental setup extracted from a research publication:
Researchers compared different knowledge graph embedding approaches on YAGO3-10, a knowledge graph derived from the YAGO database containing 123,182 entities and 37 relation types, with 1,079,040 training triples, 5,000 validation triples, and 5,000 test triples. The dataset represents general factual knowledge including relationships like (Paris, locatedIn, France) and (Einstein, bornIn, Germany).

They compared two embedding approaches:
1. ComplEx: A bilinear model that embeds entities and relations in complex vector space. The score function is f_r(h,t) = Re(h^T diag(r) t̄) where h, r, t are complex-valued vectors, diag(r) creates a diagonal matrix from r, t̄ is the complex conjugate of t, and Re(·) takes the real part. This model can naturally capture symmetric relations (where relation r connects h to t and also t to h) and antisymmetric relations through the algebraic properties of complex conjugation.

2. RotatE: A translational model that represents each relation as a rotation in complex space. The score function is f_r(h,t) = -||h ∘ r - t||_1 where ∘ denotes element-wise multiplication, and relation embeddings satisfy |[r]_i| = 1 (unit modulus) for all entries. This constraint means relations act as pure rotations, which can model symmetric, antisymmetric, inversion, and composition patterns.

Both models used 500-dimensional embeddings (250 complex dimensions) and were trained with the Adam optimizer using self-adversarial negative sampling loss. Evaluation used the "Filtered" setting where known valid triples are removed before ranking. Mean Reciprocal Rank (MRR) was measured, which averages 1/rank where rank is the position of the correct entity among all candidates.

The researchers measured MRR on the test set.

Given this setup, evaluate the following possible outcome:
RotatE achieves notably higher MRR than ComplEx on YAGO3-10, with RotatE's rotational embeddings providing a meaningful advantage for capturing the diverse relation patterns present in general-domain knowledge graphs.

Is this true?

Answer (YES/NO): YES